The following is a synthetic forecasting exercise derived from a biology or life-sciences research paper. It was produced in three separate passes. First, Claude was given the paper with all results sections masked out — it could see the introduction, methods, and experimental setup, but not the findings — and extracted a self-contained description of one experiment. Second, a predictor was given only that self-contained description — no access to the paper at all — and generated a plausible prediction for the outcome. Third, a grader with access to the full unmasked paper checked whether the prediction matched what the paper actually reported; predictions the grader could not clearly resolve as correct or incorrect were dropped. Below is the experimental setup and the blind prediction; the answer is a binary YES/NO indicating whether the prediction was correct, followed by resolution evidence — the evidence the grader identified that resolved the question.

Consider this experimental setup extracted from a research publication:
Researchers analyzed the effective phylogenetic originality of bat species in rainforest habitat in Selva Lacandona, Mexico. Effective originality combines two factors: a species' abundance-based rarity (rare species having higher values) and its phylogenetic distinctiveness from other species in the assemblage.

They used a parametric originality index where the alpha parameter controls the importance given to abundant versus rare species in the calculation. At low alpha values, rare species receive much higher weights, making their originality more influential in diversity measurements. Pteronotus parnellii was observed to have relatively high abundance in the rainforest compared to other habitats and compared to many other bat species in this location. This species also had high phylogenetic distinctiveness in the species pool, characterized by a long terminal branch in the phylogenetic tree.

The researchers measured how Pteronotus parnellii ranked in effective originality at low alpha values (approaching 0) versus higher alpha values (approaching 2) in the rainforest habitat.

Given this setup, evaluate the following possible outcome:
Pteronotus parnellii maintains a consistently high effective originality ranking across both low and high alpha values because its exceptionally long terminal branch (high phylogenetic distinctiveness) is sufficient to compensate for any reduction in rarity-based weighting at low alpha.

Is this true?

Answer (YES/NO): NO